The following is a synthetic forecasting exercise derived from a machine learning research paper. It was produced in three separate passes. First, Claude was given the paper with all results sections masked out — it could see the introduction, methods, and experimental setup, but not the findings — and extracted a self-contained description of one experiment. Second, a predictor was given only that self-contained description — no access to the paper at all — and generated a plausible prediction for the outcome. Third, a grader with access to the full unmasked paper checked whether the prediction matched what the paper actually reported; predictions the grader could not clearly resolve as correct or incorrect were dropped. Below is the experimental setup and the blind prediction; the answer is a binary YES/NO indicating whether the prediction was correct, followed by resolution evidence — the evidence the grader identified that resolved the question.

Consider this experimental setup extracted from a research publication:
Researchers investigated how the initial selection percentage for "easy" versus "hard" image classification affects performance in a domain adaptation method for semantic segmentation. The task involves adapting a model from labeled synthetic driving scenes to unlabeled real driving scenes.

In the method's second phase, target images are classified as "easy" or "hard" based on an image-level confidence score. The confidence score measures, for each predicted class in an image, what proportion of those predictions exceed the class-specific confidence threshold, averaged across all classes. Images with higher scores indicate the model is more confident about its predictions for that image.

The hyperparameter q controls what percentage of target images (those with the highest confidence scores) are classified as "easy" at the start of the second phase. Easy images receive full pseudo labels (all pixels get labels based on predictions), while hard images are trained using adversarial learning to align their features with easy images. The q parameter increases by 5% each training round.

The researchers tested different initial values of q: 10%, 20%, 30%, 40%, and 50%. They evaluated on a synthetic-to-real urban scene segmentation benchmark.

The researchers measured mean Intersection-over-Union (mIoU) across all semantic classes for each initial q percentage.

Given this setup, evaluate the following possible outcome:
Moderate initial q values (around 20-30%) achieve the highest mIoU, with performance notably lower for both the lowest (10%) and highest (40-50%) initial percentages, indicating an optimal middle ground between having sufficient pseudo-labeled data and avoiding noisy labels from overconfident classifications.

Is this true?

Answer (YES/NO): NO